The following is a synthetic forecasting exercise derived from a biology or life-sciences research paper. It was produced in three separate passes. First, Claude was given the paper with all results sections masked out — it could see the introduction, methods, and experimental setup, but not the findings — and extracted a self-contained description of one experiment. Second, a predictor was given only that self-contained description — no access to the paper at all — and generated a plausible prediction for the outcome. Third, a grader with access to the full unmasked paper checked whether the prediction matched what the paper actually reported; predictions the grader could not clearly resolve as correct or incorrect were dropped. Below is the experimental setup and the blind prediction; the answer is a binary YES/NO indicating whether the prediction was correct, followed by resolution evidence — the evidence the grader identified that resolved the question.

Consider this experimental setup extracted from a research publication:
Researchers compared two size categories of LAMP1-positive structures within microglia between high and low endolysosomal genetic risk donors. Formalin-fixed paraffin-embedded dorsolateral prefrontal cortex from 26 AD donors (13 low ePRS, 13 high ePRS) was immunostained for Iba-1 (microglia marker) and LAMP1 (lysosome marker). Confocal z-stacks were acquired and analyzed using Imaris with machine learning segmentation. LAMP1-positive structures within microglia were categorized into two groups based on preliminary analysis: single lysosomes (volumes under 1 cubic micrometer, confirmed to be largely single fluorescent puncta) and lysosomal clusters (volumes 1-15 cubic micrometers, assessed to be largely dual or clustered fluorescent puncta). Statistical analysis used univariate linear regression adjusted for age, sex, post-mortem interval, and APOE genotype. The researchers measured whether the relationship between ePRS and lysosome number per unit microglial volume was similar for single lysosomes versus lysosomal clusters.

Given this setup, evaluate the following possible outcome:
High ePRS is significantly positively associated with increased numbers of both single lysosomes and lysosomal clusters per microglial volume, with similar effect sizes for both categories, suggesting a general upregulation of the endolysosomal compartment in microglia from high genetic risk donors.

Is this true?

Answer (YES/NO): NO